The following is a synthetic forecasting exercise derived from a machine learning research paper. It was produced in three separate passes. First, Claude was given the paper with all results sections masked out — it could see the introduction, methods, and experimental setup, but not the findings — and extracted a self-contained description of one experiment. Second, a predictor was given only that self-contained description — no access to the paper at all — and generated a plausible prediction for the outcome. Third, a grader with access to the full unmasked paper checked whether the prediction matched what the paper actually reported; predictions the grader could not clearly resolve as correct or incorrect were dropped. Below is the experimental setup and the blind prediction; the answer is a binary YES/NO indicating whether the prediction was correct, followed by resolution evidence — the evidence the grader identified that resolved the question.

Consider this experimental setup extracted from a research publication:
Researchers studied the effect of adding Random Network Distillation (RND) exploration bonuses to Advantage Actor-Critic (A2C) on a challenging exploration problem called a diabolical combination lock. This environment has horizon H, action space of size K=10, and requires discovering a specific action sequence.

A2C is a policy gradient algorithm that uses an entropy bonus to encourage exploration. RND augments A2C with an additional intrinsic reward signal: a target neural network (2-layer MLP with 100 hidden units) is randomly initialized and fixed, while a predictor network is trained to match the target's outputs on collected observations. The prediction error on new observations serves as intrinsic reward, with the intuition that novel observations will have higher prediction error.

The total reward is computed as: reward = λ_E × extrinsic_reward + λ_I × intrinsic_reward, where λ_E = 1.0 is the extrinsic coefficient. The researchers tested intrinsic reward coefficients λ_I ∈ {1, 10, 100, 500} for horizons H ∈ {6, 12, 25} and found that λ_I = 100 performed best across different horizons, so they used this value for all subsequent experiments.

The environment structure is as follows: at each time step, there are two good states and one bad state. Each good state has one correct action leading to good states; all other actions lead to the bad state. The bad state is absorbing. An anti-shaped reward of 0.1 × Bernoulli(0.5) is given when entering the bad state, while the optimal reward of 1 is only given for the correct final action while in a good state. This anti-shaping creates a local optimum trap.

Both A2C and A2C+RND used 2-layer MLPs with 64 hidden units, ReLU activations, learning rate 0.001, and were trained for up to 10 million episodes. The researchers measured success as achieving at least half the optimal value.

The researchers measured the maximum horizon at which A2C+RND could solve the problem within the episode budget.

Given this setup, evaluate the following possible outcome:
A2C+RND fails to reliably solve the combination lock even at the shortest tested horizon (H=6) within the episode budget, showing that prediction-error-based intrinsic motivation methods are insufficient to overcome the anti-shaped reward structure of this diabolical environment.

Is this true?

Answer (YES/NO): NO